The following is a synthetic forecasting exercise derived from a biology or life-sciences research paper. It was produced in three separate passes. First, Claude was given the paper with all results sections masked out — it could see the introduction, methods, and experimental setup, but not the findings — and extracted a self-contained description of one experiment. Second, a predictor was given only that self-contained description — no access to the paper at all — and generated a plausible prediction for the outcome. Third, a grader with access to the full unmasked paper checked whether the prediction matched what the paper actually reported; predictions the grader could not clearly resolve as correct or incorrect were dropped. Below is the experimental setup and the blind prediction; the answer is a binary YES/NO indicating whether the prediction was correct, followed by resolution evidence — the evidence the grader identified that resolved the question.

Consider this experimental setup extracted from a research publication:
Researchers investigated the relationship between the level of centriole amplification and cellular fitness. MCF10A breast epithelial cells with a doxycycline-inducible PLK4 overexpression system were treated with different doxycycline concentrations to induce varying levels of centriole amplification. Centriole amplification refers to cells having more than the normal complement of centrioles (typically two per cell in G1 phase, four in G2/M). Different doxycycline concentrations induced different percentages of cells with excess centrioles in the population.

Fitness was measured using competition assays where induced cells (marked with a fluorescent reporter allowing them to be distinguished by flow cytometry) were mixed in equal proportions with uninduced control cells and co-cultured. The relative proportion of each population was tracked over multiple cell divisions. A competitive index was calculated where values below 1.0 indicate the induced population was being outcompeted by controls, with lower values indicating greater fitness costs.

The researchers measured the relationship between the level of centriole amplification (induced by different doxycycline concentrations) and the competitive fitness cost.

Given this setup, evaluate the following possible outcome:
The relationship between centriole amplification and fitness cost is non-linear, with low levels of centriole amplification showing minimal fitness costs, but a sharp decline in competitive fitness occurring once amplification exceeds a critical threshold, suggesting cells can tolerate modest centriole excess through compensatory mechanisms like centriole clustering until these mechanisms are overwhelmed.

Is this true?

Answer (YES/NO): NO